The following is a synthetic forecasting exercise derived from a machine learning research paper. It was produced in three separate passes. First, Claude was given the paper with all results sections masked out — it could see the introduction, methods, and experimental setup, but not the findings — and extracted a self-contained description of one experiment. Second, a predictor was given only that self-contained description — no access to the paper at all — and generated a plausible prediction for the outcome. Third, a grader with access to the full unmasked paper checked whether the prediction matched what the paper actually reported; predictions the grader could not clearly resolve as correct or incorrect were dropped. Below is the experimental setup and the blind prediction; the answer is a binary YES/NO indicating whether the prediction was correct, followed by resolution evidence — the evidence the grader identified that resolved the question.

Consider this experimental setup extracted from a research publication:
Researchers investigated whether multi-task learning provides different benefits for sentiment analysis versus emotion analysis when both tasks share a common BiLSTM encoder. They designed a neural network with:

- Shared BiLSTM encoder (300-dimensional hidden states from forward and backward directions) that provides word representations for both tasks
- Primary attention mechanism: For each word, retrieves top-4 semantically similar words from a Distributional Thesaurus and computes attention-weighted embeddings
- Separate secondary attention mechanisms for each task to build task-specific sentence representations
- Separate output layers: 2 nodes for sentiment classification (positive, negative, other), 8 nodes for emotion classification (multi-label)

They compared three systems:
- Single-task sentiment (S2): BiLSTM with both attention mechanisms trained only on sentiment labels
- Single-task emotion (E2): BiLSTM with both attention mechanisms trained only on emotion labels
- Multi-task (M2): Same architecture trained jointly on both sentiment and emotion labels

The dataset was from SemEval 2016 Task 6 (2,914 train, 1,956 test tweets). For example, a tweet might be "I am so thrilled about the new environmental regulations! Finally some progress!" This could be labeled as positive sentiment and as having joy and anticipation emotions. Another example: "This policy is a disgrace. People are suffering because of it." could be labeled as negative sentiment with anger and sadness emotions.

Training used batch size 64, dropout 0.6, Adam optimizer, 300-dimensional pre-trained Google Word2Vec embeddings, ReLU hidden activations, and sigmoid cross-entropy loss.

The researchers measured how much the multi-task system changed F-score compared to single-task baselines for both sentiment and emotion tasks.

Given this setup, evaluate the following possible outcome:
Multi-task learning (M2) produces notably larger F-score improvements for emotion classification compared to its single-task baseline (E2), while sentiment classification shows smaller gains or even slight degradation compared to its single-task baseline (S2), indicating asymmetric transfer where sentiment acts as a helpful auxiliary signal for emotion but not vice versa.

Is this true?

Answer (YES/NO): NO